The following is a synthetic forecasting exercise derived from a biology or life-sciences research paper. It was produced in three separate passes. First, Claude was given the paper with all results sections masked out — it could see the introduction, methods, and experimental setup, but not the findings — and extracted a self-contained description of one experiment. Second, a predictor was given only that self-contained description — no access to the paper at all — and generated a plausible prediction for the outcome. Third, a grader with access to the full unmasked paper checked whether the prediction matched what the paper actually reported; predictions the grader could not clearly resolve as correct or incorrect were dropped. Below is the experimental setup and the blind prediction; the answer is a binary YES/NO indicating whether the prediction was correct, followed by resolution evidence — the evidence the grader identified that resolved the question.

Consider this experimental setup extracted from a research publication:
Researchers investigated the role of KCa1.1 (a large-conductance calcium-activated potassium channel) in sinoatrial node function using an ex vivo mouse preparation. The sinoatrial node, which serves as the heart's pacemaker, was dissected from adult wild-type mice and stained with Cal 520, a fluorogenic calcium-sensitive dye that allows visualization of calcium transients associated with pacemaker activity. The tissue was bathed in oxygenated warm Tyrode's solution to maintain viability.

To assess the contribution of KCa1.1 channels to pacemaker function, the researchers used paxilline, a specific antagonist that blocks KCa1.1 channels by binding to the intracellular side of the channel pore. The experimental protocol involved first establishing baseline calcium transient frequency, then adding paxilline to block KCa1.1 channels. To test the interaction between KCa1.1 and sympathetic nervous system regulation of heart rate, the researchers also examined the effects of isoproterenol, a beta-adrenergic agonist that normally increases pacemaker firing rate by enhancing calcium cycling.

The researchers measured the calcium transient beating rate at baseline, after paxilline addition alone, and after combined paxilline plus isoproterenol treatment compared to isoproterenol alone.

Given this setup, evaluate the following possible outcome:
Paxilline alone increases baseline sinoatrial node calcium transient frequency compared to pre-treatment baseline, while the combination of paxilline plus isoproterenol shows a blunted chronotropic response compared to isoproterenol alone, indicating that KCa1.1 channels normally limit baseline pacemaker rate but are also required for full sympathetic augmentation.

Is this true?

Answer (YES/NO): NO